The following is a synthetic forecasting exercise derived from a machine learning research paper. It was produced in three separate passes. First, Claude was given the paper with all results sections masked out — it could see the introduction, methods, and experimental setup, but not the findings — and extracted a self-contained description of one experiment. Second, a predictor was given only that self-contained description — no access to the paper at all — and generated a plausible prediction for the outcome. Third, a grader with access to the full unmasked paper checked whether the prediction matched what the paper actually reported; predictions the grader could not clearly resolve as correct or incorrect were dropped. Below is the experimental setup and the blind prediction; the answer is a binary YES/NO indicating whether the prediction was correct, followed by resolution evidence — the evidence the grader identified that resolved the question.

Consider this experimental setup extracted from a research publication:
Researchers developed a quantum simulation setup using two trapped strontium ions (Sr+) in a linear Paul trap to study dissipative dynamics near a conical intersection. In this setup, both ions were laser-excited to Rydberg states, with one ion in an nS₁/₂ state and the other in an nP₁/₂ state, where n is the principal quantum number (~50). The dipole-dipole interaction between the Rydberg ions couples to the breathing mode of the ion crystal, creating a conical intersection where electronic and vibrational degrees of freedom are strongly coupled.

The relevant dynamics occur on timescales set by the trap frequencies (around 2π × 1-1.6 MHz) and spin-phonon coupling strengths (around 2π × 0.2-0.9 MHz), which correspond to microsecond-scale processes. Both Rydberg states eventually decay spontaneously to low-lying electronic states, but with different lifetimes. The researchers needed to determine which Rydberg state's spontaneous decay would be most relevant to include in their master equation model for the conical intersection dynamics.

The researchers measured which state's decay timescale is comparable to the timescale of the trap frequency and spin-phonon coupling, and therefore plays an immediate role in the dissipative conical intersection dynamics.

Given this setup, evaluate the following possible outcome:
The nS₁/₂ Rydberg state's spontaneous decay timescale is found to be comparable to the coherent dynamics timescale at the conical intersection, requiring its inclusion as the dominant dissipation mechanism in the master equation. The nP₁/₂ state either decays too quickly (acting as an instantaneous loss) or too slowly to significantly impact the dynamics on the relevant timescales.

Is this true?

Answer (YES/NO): YES